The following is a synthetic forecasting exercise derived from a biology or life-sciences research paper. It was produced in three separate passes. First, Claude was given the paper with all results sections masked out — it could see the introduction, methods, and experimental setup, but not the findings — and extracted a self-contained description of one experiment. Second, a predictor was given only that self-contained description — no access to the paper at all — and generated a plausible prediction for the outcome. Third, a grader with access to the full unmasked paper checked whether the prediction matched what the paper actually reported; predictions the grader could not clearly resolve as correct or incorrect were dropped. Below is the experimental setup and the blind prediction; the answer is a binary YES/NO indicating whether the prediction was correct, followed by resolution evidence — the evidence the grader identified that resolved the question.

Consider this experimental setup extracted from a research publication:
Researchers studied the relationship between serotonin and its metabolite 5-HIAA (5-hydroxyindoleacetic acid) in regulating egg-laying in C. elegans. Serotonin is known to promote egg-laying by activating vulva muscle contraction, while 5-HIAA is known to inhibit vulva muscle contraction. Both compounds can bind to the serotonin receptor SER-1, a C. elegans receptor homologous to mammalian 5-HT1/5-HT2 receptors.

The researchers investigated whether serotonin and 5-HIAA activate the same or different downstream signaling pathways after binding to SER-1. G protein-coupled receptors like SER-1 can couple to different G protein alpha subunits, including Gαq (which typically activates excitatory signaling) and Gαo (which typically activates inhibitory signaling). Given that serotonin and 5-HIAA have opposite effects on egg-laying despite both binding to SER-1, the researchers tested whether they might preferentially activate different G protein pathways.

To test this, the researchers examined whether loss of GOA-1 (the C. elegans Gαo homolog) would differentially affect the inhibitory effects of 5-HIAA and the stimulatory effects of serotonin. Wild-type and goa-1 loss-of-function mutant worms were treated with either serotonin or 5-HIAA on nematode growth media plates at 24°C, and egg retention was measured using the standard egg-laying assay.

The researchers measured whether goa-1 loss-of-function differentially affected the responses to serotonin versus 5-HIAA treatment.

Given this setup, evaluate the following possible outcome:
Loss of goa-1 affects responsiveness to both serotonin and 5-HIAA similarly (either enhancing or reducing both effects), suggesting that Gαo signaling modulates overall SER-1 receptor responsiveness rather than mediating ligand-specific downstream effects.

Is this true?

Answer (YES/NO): NO